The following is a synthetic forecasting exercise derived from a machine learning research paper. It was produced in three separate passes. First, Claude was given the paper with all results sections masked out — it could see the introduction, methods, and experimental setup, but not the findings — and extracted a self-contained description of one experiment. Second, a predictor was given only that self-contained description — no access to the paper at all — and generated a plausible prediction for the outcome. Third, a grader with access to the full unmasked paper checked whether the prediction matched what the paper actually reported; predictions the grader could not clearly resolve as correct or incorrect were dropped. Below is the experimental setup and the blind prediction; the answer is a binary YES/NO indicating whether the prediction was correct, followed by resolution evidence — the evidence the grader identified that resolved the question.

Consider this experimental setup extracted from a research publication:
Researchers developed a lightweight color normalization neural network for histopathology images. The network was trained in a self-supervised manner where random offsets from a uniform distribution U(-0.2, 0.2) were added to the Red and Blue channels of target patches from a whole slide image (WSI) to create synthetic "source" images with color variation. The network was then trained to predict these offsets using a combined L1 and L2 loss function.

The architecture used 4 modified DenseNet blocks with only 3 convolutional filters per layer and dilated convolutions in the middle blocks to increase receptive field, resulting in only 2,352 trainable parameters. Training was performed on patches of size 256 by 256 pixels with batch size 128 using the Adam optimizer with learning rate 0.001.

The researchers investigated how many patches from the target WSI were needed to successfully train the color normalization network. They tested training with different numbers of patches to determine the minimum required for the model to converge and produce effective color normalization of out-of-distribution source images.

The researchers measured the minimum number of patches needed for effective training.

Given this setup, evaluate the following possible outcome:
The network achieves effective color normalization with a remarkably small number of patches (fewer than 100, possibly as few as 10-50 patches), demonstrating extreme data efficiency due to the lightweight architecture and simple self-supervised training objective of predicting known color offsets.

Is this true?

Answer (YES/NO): NO